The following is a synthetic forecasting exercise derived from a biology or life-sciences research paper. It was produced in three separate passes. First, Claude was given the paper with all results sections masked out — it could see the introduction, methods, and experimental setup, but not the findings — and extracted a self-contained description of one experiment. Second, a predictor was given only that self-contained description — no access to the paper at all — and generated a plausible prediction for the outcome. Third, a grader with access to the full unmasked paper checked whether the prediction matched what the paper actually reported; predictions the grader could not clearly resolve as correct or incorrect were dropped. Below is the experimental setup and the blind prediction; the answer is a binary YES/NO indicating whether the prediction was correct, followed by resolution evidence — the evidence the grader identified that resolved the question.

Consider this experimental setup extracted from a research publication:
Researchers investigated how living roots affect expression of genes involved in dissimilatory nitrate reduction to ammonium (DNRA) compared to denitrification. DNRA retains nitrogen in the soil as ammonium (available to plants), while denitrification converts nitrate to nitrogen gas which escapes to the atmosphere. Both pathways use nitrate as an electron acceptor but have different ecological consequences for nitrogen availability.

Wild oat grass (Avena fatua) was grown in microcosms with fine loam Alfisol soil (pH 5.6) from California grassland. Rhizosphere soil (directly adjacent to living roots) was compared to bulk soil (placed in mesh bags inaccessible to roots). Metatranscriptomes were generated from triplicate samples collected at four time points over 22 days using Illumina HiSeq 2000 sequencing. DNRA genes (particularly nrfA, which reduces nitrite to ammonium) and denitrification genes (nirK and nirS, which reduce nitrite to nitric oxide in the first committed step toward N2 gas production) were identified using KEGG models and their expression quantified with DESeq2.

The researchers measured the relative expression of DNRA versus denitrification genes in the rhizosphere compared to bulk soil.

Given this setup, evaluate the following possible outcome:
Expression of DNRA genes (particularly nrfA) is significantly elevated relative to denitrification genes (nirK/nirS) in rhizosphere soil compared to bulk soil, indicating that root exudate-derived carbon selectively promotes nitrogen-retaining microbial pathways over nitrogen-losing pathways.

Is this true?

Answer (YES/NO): NO